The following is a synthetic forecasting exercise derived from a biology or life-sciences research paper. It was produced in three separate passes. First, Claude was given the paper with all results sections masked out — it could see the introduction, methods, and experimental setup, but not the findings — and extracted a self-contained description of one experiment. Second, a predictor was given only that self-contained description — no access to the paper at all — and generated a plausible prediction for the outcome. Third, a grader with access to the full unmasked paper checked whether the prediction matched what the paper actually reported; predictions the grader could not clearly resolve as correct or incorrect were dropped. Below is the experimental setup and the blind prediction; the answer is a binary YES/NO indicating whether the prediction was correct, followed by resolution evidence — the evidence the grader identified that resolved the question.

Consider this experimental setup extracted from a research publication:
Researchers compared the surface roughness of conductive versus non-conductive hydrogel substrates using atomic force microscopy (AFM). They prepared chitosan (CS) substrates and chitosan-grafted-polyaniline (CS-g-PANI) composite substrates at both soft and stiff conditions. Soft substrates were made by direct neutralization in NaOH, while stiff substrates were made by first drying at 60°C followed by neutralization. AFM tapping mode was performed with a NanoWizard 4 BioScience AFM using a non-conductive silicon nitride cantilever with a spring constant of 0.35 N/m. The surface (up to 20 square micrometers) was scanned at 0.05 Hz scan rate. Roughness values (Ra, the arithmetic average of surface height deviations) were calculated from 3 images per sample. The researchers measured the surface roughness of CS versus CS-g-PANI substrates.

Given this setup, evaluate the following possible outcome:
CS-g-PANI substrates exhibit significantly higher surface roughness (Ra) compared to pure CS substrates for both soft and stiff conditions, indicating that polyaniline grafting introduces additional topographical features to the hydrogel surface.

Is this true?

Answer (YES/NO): YES